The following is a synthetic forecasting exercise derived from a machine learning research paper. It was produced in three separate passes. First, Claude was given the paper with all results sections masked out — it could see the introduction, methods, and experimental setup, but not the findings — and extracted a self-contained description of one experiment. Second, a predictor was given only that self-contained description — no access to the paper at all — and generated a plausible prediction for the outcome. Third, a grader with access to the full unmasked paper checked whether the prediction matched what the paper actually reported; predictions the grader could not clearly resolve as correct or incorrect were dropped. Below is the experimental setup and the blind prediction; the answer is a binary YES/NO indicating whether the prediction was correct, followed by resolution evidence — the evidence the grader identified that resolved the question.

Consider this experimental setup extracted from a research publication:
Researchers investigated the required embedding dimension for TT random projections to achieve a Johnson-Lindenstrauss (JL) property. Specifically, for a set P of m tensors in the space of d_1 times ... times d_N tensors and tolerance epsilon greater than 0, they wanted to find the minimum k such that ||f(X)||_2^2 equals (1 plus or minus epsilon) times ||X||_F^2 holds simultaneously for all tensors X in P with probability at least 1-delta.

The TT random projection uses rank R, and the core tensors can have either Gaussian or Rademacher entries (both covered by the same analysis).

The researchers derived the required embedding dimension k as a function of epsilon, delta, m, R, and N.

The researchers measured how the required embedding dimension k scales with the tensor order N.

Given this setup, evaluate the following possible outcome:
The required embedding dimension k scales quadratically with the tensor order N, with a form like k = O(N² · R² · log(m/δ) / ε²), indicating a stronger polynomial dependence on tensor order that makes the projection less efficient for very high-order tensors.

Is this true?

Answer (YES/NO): NO